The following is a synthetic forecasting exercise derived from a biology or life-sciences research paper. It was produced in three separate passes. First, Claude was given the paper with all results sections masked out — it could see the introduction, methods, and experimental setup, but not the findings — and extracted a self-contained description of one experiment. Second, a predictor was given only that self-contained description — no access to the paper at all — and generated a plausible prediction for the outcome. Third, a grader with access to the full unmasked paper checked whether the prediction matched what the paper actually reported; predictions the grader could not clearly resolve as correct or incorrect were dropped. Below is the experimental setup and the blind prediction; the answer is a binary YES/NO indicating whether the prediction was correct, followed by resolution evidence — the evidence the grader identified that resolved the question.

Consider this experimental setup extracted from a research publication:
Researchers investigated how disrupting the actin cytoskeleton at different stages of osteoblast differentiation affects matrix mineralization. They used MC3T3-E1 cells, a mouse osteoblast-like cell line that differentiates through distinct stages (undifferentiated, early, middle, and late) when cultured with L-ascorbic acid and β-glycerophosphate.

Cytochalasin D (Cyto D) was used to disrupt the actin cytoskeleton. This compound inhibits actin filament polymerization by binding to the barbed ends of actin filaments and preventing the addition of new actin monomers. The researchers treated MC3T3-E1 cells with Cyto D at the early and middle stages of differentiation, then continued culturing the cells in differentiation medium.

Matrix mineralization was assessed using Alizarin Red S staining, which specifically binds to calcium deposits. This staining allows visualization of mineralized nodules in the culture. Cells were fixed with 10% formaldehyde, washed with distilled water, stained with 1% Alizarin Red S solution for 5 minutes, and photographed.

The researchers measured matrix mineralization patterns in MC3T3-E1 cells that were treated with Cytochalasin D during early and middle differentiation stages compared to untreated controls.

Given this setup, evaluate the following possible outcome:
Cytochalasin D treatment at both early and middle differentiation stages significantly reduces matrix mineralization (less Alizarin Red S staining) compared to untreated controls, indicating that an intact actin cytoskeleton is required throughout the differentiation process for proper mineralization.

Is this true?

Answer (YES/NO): YES